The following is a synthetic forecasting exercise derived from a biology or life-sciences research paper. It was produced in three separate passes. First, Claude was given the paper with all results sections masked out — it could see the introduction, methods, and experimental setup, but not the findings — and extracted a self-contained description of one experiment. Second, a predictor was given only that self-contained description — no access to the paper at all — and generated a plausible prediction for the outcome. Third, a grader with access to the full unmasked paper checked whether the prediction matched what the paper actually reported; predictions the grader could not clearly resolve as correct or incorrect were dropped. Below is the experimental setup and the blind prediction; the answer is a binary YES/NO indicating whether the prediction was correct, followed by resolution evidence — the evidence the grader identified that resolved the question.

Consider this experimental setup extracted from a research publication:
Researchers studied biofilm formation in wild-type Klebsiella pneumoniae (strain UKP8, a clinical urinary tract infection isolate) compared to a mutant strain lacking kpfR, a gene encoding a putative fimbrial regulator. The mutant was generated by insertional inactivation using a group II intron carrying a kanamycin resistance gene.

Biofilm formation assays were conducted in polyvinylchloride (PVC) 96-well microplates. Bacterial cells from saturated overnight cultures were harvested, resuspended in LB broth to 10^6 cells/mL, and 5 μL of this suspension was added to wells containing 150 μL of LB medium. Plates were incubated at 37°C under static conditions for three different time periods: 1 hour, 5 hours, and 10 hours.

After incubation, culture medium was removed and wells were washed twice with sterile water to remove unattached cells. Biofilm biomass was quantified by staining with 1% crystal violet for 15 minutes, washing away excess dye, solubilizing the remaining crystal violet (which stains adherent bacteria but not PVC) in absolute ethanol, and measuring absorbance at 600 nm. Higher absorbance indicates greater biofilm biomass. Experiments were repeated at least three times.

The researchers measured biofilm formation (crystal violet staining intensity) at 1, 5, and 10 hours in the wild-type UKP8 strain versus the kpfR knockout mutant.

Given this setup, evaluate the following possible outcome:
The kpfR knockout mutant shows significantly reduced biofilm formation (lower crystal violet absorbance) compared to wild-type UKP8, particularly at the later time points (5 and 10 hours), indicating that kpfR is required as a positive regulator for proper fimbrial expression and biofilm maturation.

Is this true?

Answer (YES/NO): NO